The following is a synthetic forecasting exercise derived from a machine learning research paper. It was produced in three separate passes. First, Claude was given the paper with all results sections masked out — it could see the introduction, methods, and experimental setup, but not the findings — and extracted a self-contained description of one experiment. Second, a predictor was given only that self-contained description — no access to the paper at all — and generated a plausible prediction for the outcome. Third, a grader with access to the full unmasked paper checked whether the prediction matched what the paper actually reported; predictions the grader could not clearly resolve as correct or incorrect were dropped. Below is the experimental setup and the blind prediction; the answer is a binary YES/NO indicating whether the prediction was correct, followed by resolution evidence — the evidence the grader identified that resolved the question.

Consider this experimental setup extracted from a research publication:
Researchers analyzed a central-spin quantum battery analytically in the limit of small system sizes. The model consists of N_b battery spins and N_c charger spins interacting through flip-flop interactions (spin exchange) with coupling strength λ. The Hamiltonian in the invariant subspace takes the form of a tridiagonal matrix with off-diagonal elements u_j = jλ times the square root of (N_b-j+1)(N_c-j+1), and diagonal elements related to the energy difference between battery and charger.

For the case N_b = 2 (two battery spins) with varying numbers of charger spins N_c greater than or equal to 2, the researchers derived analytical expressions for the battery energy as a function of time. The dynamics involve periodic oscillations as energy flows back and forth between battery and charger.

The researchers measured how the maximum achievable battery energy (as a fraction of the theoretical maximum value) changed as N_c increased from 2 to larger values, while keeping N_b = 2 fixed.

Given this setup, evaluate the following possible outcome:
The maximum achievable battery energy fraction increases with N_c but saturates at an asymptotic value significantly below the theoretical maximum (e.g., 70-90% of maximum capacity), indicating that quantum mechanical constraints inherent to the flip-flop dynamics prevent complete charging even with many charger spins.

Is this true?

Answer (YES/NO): NO